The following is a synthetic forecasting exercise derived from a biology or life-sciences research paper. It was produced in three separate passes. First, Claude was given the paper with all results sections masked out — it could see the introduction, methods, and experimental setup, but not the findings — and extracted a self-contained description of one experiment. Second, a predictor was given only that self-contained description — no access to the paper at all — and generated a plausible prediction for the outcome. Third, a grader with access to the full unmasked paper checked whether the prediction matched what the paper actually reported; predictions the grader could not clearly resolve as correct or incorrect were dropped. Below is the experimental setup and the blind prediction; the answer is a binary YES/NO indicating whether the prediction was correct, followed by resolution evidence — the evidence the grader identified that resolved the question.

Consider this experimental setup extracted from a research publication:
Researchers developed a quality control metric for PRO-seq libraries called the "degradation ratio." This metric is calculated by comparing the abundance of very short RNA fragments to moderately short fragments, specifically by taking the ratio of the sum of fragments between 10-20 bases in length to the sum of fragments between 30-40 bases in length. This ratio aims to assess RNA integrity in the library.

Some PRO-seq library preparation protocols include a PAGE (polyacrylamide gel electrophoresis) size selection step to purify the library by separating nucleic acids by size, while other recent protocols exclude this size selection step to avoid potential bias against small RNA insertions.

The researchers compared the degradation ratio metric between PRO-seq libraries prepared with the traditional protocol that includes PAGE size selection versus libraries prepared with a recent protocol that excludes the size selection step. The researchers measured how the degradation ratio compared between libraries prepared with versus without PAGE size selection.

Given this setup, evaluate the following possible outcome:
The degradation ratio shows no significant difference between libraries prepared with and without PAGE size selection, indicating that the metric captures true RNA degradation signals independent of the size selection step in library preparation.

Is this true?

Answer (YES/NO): NO